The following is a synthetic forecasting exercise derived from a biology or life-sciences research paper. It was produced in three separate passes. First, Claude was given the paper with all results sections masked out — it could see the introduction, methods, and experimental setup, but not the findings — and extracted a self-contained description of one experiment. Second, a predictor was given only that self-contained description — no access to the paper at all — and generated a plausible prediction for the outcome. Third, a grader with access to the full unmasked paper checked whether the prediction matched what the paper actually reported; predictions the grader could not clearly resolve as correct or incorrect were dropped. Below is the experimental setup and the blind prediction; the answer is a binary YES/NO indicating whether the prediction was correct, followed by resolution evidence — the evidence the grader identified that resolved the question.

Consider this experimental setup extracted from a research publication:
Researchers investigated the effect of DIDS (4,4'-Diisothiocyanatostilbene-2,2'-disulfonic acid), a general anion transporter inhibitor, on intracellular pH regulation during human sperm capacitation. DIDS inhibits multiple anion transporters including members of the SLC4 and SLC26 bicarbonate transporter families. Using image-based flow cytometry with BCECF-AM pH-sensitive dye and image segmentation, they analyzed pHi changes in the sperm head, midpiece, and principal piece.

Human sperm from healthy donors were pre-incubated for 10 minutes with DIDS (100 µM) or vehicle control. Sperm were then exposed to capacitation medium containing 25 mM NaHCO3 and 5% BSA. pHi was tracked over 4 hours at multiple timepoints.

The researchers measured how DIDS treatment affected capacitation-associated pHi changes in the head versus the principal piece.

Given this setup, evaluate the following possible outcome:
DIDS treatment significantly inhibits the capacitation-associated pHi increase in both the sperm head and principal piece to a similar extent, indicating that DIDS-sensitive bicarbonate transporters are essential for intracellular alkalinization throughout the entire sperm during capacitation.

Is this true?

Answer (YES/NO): YES